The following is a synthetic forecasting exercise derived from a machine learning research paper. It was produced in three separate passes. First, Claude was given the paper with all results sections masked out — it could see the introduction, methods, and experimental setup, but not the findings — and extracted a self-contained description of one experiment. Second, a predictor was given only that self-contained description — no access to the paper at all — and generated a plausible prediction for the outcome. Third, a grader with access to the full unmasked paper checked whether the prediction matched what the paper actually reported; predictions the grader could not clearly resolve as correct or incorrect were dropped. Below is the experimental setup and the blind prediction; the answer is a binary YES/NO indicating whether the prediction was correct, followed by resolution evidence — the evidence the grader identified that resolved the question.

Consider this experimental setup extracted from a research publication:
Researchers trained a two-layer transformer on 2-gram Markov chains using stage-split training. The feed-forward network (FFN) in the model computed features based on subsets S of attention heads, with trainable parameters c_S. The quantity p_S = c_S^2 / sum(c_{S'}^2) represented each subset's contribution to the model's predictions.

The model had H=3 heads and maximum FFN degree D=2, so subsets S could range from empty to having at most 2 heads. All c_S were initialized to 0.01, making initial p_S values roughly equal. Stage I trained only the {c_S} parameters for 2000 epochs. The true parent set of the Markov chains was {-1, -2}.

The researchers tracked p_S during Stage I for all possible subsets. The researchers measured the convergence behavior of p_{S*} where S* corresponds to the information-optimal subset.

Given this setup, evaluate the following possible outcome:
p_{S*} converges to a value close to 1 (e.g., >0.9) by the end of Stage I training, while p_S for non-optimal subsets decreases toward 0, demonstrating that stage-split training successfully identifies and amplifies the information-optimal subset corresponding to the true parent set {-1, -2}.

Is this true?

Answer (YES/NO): YES